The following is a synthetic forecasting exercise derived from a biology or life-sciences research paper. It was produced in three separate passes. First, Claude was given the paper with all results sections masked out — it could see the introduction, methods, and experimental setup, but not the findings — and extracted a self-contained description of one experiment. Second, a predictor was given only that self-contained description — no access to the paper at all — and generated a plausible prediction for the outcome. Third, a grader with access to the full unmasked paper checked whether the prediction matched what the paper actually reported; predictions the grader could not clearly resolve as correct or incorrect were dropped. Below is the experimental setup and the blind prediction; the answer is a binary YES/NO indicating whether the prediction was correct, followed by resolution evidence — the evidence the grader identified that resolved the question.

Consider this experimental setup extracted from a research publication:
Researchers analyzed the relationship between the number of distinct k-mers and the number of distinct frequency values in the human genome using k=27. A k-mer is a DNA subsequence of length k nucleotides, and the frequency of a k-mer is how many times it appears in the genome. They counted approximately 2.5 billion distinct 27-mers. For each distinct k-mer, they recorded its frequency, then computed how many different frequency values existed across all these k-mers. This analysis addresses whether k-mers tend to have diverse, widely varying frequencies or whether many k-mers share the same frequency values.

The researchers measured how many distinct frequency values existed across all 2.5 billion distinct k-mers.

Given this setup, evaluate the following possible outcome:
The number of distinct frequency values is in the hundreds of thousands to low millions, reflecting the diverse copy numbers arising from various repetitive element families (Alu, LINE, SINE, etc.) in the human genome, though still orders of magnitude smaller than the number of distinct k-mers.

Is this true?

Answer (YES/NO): NO